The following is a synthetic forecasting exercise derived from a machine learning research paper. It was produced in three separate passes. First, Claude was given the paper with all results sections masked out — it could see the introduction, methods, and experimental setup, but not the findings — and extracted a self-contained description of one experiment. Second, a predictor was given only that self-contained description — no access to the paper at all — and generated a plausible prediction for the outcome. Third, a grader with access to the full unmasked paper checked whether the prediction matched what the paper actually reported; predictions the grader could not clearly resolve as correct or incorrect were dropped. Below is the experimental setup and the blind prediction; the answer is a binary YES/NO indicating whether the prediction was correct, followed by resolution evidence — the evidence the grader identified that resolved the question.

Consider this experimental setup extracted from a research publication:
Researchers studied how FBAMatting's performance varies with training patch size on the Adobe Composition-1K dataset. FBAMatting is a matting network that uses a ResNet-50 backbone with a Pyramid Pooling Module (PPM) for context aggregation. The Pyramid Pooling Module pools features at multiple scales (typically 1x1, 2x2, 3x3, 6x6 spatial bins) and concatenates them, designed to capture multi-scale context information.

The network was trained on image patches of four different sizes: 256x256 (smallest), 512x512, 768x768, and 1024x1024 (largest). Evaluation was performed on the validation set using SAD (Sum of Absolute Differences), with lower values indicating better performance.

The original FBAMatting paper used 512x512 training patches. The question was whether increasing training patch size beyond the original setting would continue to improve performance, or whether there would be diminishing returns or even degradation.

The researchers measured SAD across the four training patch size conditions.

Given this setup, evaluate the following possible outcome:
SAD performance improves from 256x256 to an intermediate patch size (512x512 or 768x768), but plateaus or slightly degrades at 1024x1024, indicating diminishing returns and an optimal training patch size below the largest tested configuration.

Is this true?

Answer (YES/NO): YES